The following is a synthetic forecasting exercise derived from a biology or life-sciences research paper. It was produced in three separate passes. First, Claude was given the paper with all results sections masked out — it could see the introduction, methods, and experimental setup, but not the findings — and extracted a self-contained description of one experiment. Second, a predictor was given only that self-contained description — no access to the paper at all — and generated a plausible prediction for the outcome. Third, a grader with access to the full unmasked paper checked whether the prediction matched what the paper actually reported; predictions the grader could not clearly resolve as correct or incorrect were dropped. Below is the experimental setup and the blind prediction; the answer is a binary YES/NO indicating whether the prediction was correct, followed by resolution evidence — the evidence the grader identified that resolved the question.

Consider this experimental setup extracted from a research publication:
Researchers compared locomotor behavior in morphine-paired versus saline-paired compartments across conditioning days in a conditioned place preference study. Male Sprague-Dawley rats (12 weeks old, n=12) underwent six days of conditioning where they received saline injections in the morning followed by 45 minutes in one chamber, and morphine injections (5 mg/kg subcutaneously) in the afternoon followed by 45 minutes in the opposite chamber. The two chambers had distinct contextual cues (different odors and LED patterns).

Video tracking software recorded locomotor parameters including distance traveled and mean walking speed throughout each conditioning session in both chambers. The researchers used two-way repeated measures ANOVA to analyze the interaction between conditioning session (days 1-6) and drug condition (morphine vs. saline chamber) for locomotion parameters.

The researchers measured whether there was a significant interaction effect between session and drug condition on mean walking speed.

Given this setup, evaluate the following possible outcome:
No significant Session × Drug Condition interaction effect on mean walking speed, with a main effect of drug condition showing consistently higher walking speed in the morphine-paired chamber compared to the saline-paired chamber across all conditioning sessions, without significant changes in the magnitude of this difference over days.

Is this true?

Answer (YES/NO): NO